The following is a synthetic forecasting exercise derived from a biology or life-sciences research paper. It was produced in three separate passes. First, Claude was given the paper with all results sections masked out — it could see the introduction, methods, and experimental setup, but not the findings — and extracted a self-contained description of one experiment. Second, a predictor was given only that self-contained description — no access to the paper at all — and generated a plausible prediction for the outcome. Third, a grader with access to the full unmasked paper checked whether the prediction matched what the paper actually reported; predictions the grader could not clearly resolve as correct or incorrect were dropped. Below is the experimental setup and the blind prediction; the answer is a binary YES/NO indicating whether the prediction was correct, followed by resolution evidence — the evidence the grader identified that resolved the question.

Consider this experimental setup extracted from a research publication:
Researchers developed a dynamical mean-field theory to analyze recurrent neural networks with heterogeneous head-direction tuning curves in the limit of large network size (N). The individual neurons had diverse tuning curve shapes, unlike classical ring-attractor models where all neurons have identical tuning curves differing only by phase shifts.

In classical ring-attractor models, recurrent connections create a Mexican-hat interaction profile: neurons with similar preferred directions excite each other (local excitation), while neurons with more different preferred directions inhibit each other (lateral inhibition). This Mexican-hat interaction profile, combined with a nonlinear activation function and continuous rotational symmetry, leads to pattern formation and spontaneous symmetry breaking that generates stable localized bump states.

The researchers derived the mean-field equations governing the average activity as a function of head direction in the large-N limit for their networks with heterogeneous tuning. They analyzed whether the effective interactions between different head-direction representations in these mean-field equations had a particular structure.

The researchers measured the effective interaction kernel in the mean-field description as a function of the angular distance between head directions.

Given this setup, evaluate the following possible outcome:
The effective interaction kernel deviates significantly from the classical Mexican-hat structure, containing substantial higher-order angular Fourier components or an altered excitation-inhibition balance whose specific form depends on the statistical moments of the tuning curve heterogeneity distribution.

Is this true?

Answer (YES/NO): NO